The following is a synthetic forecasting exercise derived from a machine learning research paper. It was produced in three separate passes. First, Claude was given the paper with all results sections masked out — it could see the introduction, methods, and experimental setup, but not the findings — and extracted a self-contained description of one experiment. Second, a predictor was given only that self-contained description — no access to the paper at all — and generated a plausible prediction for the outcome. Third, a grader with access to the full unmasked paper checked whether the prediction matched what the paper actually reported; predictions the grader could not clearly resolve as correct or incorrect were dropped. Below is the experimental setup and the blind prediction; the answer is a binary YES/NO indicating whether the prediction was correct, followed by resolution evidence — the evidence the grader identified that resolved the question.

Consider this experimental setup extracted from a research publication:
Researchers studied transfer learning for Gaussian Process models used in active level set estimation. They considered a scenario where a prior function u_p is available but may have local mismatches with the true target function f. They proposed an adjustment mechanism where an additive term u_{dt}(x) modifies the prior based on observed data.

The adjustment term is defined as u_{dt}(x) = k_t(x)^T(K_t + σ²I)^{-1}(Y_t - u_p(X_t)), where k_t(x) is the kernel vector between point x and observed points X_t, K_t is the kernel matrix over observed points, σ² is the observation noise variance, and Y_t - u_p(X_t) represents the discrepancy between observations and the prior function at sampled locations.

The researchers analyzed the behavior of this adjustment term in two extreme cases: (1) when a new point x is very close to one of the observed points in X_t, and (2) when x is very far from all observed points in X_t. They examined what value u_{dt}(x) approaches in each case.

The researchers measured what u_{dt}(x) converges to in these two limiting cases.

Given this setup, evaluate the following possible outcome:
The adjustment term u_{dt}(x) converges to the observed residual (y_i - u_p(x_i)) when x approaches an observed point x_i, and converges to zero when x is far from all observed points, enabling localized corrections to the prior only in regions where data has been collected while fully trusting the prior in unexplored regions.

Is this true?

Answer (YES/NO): NO